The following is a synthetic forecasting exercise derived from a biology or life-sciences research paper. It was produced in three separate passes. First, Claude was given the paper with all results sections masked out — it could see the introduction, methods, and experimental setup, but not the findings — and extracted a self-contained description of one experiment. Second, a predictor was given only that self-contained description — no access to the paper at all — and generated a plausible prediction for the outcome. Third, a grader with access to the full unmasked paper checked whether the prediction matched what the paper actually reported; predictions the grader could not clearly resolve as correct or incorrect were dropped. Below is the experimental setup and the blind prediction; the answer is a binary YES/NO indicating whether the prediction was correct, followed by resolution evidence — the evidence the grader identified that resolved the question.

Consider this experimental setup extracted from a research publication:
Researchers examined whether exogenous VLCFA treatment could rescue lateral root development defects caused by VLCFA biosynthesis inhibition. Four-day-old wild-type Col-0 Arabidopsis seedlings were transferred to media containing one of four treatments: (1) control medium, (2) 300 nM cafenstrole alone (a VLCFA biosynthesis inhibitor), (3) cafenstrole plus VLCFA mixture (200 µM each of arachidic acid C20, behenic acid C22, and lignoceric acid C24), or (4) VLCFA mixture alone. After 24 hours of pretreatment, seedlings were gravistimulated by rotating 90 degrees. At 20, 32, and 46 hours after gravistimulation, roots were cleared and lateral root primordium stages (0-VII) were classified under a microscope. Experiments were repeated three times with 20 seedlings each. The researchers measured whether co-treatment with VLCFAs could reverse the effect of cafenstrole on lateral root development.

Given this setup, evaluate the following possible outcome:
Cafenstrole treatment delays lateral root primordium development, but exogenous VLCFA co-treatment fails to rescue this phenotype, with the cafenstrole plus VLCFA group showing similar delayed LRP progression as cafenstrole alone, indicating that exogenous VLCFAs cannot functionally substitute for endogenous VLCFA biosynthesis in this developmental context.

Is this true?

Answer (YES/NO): NO